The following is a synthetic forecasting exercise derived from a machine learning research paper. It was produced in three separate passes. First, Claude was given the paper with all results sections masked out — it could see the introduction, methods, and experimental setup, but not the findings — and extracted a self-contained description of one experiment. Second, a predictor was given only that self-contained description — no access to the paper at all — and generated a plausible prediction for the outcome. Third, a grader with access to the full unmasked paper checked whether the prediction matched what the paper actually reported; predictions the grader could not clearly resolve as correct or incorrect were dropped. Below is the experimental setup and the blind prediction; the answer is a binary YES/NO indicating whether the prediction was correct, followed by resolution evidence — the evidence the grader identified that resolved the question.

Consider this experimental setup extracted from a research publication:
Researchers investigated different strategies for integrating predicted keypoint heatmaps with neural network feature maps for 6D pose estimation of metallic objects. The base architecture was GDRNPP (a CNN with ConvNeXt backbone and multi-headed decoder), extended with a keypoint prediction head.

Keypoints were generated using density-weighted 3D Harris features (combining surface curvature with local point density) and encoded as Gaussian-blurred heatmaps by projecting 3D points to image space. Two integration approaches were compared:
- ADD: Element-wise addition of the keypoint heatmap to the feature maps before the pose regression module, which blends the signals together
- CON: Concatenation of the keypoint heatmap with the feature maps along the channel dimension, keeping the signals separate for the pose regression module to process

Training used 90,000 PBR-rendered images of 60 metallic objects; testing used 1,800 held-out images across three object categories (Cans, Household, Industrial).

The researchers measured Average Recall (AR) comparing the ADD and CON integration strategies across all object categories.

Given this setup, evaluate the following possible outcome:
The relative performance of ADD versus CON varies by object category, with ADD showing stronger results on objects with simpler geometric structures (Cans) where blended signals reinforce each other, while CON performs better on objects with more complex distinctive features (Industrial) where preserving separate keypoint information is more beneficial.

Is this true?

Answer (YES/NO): NO